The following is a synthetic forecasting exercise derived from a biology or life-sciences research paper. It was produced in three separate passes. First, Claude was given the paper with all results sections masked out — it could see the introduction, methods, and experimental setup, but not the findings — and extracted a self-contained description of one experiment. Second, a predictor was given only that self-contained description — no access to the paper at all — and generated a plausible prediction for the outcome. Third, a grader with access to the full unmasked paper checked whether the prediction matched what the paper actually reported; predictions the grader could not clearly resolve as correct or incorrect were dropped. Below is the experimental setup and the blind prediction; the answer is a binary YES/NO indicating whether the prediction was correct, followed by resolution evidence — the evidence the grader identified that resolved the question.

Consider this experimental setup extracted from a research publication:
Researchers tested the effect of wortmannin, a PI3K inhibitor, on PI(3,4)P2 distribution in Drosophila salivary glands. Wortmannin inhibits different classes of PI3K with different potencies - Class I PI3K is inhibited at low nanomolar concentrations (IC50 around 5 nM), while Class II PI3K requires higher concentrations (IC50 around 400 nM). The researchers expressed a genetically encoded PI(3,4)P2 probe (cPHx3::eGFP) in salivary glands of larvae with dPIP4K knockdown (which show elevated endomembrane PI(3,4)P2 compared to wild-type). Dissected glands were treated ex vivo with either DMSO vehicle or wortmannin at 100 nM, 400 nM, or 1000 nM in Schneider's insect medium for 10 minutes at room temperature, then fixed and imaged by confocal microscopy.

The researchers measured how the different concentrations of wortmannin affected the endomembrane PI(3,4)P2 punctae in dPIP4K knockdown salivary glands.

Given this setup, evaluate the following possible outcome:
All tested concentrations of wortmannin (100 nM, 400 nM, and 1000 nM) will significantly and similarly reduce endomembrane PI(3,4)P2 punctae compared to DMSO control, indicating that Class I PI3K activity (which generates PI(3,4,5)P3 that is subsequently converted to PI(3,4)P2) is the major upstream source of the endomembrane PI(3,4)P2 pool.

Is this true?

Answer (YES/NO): NO